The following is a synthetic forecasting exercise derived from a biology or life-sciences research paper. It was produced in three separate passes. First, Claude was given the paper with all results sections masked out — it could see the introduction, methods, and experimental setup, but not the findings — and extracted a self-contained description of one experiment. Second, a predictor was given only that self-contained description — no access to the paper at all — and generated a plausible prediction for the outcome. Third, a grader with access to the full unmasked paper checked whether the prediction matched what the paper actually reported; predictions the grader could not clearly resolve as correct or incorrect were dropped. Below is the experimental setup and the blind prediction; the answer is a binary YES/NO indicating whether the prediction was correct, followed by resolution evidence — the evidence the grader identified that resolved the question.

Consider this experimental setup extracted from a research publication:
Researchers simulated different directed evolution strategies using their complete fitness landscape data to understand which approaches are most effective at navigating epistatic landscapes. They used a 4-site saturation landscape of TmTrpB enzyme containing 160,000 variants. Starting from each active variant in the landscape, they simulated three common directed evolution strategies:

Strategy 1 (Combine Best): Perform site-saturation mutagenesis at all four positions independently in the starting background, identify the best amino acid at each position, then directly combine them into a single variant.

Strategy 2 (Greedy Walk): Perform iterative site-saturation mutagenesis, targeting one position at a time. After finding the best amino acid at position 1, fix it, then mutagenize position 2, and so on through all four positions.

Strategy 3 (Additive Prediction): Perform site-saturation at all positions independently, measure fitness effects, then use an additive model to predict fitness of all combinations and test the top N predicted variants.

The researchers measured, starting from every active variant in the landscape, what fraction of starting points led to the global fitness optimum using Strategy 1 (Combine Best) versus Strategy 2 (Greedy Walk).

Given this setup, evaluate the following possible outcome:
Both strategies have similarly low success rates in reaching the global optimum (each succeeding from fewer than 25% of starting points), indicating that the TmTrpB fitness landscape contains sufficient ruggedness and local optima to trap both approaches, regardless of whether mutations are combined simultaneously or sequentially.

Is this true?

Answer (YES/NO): NO